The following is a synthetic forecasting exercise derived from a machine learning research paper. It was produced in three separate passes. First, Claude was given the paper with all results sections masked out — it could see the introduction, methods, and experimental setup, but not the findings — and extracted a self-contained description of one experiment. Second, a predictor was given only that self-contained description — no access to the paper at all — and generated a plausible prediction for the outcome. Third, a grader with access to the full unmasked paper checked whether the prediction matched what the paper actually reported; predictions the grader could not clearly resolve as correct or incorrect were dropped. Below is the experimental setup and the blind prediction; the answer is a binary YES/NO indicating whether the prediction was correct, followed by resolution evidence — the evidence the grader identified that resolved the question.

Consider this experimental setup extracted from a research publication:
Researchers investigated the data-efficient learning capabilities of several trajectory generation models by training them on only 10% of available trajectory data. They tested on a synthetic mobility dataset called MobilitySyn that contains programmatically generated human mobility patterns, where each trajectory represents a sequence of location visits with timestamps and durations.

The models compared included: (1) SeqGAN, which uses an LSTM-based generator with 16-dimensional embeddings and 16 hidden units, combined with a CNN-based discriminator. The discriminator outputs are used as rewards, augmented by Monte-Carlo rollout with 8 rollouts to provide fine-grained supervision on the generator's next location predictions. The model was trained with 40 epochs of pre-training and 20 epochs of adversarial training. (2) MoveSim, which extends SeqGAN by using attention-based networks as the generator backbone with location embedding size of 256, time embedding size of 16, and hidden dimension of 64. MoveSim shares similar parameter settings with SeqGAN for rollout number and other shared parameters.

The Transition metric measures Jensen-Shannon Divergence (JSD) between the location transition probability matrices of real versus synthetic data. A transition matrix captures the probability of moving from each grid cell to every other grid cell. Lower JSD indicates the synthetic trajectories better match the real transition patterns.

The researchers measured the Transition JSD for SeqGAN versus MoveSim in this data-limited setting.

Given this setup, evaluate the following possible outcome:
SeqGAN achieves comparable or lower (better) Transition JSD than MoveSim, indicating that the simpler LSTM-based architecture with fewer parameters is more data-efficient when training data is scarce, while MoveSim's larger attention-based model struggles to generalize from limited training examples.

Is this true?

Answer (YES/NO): YES